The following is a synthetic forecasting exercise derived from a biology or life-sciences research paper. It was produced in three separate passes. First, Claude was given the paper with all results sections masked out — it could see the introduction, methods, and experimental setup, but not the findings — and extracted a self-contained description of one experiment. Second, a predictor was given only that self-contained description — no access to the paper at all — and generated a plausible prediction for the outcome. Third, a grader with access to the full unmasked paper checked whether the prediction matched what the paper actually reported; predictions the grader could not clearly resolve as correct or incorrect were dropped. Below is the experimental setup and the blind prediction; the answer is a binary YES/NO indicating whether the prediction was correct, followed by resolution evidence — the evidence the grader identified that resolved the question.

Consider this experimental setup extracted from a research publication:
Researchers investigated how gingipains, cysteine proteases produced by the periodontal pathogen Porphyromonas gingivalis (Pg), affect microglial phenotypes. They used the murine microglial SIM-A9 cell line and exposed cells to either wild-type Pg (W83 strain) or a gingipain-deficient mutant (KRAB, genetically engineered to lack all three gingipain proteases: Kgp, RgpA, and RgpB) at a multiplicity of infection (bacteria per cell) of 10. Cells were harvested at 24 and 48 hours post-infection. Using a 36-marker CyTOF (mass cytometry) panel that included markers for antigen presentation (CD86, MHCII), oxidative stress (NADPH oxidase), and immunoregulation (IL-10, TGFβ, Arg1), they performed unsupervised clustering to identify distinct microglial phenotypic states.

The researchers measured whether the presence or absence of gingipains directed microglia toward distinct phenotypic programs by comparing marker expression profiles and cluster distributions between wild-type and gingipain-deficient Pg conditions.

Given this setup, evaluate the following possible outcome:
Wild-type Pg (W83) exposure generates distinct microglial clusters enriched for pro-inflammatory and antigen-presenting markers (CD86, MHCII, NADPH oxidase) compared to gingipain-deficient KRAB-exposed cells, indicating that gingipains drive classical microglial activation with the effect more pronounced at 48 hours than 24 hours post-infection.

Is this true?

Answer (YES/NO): NO